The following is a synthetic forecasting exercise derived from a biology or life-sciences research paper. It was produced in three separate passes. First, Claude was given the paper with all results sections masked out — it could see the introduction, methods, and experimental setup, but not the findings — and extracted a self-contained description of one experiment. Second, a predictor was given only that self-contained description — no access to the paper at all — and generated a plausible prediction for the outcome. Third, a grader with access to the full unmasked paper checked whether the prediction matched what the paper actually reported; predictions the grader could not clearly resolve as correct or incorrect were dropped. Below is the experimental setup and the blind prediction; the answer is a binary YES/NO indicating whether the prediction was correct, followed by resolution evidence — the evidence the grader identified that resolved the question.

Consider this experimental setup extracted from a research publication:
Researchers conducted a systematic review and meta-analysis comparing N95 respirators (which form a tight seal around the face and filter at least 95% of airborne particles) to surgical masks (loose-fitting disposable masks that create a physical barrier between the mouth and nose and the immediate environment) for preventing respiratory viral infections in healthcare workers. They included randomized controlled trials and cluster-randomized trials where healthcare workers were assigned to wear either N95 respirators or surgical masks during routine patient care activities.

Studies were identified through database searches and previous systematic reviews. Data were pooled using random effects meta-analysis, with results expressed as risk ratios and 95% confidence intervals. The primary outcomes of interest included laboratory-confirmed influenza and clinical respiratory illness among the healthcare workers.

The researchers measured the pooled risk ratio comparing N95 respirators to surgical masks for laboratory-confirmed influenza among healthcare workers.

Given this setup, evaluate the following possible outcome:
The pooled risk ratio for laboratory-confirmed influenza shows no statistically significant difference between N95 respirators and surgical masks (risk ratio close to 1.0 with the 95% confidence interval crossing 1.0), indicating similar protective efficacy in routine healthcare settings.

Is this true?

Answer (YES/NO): YES